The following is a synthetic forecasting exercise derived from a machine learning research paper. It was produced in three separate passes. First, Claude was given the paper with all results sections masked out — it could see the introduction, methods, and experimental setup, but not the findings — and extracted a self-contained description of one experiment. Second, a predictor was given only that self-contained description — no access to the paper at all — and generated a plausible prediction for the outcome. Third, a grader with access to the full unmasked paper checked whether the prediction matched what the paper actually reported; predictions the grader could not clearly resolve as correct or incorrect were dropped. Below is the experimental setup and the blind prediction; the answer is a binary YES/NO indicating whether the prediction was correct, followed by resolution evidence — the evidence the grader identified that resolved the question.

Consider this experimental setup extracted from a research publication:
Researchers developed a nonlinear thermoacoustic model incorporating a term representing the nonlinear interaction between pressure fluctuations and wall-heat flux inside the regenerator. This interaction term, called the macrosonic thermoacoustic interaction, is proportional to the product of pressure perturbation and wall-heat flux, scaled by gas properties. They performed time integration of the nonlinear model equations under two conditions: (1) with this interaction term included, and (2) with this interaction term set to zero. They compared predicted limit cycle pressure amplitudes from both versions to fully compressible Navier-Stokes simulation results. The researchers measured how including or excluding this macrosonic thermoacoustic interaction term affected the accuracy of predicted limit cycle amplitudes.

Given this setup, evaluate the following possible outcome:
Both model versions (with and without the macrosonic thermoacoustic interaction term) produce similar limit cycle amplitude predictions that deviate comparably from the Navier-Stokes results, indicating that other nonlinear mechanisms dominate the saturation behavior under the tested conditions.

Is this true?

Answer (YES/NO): NO